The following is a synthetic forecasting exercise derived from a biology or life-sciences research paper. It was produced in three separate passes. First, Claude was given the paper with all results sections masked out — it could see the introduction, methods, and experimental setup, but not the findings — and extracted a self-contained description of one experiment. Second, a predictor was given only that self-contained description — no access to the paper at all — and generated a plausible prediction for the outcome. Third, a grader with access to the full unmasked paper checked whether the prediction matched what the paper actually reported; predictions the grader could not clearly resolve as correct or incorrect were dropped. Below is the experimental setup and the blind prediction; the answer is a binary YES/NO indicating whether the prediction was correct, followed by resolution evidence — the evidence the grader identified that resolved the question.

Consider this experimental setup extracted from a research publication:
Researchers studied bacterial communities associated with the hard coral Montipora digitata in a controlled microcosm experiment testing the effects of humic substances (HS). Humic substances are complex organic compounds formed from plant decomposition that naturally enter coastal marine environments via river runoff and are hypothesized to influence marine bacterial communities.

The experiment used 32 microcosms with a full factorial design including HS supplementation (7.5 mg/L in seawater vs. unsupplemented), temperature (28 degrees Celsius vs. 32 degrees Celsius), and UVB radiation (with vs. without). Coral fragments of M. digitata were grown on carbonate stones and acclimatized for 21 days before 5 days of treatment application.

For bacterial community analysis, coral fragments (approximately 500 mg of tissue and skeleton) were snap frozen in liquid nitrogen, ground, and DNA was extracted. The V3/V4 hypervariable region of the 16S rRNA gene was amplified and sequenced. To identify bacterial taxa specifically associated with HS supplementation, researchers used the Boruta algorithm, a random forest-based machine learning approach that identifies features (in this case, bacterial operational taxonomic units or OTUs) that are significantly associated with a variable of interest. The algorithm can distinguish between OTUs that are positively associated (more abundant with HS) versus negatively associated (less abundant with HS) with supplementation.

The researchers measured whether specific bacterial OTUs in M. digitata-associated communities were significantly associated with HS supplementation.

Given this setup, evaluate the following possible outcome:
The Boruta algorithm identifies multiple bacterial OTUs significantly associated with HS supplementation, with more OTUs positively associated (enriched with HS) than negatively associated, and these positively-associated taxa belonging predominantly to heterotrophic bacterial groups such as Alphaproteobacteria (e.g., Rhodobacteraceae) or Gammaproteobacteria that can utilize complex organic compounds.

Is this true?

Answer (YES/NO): NO